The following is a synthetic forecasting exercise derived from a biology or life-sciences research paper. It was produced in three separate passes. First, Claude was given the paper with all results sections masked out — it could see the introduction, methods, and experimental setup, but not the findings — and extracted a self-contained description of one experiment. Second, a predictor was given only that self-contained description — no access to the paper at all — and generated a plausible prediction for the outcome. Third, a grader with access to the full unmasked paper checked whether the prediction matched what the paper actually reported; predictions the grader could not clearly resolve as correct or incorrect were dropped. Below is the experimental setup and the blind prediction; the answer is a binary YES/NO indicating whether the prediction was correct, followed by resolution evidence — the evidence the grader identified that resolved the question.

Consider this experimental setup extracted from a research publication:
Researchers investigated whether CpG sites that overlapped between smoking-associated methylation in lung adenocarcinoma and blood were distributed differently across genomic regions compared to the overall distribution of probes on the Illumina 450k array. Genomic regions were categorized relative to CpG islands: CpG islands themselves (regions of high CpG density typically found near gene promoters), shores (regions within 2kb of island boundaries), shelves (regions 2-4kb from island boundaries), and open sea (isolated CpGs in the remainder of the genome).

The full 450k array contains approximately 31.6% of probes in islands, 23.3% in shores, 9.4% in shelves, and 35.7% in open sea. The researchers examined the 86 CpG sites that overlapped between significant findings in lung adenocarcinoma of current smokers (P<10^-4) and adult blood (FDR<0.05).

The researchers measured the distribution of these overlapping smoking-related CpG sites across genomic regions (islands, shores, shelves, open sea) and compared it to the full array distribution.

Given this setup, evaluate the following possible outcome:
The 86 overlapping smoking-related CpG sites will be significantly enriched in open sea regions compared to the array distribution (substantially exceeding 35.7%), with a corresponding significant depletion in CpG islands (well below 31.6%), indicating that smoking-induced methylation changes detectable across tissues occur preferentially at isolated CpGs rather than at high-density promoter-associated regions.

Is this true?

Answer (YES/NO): NO